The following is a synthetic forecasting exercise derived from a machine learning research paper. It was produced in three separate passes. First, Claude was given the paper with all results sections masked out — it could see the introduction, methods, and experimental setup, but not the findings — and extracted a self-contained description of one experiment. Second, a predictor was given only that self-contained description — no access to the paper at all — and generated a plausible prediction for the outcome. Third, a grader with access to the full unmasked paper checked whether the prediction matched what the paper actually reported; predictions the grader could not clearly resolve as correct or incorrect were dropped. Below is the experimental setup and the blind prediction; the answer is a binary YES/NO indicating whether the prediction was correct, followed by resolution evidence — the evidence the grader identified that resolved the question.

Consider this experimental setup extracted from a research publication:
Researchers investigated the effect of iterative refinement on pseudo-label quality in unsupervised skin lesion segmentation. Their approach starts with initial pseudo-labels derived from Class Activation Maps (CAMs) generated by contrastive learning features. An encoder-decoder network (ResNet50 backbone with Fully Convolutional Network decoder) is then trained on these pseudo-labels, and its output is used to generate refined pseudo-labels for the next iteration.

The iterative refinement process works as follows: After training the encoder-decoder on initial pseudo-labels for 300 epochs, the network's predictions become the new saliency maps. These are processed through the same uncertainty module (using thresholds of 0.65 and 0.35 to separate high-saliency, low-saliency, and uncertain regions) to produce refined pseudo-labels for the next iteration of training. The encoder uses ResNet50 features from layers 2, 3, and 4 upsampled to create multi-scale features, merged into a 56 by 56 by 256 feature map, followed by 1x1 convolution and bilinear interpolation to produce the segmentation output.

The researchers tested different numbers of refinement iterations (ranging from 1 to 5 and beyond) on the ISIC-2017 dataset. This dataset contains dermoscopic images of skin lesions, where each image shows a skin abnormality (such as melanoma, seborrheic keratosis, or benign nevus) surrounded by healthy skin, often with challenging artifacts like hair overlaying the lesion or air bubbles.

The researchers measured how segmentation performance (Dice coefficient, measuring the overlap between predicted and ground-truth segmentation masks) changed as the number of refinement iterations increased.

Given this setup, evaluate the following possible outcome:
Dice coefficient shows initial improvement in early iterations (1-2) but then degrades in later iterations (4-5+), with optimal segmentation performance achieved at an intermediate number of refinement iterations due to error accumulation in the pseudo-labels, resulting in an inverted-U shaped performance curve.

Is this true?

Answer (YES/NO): YES